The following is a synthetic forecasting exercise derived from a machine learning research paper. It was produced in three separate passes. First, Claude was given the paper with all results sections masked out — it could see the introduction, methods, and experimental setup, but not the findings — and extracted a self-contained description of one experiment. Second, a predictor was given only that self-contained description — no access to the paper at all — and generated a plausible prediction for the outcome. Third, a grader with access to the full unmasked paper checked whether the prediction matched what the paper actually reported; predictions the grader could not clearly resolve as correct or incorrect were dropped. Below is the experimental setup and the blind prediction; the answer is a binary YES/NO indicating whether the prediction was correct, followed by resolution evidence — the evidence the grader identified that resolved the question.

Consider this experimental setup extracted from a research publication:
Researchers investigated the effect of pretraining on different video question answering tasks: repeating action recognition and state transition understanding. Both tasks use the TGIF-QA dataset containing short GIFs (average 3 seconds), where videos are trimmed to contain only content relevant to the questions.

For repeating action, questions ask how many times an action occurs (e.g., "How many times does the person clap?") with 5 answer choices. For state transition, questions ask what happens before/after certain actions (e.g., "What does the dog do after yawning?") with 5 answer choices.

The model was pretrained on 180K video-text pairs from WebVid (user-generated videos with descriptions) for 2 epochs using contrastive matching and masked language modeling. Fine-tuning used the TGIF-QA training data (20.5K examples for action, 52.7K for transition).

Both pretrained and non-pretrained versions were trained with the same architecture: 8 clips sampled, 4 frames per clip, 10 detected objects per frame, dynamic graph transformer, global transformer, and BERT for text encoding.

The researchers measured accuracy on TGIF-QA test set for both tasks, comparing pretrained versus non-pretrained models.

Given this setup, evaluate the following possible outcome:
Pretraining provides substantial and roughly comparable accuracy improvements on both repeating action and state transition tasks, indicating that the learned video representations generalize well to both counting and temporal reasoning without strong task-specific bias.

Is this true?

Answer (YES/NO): NO